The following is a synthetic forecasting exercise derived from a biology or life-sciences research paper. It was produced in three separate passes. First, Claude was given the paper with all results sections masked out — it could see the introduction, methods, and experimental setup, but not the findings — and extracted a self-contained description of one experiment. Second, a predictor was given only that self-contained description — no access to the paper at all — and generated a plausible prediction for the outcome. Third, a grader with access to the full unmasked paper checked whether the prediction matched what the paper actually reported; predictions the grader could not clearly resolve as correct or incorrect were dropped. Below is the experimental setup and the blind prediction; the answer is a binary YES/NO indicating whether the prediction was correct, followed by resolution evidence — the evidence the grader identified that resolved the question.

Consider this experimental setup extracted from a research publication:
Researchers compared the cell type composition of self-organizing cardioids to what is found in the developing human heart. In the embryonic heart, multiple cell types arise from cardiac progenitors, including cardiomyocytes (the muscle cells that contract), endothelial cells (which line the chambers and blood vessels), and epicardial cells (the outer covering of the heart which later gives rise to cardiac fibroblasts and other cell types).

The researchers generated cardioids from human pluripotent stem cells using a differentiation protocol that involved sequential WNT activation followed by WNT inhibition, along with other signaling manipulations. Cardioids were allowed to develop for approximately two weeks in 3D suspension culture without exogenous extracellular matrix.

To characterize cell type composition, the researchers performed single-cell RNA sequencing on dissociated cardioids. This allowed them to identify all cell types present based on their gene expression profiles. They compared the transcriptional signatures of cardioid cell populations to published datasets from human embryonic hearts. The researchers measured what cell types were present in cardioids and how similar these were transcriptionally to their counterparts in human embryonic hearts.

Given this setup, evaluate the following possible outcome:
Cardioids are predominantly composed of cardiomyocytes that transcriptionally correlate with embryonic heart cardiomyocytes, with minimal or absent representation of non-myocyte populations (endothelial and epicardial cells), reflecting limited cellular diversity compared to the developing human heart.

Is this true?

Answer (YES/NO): NO